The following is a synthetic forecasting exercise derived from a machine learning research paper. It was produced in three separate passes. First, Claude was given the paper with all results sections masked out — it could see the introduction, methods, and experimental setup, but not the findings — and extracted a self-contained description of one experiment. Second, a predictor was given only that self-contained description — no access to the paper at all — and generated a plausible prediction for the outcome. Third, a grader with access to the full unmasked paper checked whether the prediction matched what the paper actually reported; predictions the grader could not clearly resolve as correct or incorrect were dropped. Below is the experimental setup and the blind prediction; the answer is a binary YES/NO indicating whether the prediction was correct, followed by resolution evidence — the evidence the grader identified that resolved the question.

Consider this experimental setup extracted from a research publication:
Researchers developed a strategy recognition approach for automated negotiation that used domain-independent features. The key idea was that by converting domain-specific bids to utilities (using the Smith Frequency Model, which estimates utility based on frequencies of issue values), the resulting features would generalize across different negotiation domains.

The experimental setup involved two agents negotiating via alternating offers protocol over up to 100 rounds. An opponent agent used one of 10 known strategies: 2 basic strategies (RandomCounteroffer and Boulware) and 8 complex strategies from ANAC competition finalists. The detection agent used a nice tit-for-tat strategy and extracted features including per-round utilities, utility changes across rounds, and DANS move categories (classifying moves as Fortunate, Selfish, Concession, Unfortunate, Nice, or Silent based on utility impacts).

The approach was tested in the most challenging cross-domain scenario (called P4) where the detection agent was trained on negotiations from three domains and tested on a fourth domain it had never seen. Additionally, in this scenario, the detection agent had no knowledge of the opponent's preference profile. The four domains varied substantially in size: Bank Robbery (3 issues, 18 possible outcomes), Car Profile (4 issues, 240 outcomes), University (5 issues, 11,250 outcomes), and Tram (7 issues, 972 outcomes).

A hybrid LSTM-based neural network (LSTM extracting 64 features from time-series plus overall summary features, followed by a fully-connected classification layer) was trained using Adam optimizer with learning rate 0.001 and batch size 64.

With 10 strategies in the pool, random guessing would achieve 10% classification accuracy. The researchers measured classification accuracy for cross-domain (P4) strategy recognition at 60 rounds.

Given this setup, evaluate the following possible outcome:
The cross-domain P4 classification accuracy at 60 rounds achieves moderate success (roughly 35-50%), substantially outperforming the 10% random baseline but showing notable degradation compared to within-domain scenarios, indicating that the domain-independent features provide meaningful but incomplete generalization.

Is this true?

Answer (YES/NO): NO